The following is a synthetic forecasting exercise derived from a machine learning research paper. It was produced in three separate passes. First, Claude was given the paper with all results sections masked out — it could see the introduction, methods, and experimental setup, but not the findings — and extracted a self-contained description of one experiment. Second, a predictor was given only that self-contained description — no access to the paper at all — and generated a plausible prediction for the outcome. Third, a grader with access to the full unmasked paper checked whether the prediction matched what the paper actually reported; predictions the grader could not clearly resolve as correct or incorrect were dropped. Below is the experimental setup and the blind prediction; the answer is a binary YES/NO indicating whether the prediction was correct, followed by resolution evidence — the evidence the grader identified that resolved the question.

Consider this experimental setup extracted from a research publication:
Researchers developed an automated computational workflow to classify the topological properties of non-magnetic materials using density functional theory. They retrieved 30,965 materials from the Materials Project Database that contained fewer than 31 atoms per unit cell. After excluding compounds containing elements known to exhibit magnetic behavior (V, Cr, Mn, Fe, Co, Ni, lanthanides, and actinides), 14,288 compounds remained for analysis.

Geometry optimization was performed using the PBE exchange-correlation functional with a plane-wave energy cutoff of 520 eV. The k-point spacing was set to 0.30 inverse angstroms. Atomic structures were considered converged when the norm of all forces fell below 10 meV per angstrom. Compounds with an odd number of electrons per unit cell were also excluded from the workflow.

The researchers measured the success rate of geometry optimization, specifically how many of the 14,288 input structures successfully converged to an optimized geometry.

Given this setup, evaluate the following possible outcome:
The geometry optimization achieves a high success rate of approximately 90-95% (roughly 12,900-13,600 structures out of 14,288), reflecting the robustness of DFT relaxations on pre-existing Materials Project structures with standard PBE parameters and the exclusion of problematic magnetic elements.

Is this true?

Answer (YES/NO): NO